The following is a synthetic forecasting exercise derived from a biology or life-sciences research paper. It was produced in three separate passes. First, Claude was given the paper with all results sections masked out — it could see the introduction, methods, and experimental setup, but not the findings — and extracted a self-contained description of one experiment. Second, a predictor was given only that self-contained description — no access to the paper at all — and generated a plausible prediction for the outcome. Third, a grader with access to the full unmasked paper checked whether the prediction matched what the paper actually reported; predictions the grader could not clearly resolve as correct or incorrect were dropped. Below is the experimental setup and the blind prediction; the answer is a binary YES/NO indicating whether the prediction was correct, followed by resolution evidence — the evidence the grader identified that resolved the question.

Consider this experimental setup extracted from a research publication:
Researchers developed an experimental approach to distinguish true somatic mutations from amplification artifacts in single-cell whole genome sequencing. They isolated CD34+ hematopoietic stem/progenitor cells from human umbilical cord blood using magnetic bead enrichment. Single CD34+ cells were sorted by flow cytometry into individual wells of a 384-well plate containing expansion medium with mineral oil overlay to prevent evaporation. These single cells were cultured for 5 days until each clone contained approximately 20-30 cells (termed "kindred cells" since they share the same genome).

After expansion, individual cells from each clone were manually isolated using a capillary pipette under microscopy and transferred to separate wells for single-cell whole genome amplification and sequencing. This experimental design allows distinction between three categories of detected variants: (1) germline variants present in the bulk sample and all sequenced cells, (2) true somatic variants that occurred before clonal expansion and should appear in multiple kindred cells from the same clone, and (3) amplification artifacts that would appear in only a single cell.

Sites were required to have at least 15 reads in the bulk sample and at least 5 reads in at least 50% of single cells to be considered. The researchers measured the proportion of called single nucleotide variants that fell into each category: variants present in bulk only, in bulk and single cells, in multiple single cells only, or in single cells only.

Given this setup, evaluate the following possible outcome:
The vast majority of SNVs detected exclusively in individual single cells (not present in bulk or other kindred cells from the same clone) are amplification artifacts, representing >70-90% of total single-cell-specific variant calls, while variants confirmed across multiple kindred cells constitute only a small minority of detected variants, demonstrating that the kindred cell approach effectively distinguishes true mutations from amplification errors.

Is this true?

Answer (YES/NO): YES